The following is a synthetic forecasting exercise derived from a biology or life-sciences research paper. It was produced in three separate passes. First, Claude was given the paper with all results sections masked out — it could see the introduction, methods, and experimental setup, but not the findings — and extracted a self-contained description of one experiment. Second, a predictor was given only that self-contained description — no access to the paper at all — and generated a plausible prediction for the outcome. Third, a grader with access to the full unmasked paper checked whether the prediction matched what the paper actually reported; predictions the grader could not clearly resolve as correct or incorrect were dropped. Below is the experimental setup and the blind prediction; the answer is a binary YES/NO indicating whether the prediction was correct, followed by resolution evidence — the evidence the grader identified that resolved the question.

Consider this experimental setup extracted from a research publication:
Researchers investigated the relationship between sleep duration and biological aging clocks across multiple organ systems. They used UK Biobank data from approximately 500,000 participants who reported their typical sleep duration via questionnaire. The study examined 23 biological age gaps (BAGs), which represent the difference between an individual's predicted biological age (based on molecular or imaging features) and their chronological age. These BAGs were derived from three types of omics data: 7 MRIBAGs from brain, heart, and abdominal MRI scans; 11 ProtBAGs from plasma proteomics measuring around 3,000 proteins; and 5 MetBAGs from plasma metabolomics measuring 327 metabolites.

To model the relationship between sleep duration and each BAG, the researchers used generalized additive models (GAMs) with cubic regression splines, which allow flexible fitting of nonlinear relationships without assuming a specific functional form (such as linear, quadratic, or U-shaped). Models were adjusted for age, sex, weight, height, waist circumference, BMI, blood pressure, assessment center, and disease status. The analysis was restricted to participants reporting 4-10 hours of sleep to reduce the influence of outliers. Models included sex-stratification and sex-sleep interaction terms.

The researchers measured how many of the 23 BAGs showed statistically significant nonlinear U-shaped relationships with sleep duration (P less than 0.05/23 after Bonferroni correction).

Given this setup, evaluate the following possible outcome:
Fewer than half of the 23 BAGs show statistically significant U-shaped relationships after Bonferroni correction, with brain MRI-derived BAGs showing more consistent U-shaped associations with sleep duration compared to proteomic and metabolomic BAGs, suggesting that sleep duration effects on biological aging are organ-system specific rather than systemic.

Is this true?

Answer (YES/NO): NO